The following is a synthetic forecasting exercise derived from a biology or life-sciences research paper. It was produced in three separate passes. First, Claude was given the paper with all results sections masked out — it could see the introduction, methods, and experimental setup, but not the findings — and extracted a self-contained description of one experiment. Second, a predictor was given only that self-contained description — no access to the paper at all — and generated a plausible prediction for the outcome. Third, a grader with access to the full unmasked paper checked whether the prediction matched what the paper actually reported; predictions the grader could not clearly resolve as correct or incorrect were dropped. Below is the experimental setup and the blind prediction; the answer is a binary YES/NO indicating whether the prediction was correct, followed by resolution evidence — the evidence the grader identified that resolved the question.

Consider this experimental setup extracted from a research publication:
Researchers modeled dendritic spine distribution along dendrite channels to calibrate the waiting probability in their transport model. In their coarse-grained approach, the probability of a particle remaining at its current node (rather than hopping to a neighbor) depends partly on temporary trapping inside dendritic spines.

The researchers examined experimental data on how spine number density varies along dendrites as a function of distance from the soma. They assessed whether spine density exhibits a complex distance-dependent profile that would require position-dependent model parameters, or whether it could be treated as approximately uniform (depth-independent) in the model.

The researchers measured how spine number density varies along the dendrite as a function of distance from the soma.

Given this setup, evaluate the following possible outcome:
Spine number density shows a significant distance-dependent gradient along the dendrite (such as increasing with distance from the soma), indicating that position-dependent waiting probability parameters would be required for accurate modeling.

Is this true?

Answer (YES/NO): NO